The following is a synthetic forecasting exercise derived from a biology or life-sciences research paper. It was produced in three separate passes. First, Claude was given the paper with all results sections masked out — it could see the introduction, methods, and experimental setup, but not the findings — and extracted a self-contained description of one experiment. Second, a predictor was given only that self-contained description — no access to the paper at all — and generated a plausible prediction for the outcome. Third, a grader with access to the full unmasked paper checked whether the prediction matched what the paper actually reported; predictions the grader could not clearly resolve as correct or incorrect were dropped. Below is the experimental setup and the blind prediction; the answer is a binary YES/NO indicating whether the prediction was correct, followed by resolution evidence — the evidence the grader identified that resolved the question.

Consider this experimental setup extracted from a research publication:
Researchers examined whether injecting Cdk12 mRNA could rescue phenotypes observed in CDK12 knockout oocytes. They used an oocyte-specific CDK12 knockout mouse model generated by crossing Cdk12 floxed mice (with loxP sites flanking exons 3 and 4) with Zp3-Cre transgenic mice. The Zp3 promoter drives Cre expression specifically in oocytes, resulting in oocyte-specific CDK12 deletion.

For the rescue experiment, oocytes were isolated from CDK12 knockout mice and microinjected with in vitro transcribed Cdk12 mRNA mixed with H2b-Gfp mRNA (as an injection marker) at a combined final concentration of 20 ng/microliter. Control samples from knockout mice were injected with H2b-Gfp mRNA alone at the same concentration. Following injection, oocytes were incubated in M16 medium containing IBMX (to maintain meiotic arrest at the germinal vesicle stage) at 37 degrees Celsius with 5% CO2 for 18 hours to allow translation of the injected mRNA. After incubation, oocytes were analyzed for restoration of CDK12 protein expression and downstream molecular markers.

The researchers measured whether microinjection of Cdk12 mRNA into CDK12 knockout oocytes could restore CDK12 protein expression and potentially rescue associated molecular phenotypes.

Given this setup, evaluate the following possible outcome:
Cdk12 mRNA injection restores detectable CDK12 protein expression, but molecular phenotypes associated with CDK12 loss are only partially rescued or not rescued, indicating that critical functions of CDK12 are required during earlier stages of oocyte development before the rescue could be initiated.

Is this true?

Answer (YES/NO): NO